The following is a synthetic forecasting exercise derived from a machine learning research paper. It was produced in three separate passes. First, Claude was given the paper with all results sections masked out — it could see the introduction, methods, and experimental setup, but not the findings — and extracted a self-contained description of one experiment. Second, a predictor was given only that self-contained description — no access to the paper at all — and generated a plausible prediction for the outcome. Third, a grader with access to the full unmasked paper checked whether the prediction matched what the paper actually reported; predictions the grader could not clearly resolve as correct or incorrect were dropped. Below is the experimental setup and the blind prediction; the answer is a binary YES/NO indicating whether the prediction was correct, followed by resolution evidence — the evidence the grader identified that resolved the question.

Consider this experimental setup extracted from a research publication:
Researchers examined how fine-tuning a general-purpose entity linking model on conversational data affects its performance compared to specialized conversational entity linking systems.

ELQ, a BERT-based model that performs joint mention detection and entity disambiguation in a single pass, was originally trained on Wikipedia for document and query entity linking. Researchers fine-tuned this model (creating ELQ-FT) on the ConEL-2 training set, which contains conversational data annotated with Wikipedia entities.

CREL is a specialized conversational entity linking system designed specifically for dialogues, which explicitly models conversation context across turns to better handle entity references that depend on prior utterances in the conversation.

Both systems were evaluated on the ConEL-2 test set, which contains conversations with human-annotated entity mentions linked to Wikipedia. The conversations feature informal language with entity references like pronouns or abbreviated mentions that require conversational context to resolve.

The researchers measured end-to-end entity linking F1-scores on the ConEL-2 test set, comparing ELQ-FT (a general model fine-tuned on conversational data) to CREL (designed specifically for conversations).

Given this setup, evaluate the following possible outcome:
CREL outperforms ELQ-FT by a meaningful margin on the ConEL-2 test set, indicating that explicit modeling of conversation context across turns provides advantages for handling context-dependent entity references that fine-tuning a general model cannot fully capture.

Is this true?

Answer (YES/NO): NO